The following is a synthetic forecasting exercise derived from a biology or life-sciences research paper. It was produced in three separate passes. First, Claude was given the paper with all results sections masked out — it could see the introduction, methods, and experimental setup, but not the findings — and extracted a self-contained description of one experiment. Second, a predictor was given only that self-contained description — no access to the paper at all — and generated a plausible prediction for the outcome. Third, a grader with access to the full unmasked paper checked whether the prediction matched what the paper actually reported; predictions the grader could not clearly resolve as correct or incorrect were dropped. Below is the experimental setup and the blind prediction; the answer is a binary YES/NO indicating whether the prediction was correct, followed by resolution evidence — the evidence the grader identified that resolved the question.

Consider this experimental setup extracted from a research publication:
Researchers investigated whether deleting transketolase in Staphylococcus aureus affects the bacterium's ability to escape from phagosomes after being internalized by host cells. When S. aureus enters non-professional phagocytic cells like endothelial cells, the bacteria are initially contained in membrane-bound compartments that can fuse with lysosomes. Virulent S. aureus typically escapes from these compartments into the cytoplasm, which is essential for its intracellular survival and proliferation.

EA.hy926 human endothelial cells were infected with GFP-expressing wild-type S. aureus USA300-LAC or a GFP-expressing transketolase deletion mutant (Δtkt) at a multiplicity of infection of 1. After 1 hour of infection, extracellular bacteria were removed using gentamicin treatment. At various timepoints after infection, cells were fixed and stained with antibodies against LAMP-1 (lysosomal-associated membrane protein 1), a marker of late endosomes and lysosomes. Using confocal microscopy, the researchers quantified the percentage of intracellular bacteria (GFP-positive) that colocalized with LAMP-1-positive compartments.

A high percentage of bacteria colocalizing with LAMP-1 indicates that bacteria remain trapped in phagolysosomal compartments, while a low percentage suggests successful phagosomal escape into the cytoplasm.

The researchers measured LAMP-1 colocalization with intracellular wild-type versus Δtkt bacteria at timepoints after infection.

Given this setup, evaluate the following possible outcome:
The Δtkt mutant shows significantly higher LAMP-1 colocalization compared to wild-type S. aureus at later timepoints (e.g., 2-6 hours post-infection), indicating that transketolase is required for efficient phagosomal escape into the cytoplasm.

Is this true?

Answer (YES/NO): NO